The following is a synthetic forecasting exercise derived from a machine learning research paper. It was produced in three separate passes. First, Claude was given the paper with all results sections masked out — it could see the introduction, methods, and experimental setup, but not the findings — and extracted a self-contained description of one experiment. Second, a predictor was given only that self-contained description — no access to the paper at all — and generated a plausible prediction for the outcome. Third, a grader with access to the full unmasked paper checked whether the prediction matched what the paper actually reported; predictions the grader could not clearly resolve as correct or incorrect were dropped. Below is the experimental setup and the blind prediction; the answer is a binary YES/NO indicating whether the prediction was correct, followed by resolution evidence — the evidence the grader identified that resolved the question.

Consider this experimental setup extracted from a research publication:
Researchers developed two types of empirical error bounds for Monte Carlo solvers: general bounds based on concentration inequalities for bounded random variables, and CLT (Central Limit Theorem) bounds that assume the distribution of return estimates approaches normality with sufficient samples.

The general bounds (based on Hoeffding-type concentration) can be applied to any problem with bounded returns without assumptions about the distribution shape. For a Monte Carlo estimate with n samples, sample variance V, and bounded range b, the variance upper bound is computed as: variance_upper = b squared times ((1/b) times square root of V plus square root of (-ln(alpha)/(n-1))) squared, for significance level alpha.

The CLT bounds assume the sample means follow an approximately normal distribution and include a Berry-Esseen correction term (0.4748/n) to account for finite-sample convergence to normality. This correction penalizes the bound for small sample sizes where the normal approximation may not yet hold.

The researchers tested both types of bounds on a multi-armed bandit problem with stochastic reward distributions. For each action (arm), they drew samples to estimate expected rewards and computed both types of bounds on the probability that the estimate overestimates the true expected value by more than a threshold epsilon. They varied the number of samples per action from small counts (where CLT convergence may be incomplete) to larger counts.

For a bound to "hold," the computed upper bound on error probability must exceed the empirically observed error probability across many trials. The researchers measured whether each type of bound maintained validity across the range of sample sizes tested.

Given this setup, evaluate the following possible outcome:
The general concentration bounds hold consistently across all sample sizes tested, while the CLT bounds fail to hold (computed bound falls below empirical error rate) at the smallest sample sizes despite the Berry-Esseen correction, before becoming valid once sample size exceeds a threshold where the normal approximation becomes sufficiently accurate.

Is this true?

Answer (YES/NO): NO